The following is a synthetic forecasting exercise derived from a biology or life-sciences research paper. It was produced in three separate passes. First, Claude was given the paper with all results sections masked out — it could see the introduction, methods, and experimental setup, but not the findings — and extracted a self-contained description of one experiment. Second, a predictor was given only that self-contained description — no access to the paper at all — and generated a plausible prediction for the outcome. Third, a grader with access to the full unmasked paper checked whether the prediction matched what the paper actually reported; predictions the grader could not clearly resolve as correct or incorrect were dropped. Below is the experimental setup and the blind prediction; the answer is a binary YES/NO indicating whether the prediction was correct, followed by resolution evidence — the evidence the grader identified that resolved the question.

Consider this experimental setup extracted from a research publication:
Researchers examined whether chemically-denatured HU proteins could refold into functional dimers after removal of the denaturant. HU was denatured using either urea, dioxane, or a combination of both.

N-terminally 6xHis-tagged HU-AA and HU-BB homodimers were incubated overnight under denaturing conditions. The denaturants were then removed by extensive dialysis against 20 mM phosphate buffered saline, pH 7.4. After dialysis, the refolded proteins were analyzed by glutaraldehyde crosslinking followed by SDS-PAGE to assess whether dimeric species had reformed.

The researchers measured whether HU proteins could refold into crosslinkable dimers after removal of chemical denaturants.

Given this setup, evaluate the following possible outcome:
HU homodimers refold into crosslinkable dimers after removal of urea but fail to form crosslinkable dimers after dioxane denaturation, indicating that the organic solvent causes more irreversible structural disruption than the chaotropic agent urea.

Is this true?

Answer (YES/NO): NO